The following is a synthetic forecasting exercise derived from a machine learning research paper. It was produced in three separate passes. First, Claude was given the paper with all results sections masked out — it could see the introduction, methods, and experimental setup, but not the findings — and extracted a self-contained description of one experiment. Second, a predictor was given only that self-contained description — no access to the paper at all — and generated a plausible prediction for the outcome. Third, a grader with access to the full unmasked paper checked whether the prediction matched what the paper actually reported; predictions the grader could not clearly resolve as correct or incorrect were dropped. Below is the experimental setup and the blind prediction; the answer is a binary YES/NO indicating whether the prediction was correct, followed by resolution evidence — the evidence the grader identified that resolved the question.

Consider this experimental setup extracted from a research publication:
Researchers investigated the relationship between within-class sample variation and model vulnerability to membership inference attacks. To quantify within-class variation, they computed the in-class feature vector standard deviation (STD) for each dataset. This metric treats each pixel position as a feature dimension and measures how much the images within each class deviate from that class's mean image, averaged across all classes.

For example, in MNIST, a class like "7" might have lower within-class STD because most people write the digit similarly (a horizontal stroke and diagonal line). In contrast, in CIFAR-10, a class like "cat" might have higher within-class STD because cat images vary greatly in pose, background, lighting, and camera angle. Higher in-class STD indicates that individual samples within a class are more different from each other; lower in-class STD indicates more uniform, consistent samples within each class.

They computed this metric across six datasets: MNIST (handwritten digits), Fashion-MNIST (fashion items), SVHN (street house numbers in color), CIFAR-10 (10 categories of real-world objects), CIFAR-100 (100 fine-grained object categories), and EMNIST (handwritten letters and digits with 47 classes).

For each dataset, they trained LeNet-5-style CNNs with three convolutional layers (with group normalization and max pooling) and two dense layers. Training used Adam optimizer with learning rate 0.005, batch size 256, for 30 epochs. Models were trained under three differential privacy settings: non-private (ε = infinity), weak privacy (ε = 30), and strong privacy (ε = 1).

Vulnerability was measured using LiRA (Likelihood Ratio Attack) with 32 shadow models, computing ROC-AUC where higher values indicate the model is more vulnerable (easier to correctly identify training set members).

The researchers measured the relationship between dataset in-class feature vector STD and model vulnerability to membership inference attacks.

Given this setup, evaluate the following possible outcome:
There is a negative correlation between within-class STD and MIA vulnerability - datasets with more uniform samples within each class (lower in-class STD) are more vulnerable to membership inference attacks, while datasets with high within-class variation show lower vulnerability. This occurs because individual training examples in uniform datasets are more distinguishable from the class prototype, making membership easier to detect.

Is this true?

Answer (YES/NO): YES